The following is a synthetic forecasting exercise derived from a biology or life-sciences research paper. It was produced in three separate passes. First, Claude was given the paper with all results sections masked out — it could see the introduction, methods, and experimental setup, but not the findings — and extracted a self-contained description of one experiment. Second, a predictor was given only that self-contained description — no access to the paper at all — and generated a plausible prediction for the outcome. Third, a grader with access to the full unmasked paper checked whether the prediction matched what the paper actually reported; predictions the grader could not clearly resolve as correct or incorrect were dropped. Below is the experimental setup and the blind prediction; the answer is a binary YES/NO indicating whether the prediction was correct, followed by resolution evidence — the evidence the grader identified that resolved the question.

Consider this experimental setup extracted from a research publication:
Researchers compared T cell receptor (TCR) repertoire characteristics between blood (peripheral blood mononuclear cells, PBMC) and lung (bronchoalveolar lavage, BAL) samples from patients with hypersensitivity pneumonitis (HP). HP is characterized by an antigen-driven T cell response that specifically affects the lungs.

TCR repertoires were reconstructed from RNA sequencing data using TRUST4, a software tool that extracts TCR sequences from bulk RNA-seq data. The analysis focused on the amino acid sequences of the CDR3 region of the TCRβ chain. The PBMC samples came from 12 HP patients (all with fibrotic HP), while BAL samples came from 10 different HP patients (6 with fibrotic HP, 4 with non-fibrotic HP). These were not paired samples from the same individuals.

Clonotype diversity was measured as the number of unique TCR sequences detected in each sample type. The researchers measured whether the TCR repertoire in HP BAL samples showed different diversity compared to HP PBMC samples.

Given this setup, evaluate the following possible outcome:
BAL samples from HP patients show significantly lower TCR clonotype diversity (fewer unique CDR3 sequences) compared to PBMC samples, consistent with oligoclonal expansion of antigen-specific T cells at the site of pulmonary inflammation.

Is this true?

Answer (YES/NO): NO